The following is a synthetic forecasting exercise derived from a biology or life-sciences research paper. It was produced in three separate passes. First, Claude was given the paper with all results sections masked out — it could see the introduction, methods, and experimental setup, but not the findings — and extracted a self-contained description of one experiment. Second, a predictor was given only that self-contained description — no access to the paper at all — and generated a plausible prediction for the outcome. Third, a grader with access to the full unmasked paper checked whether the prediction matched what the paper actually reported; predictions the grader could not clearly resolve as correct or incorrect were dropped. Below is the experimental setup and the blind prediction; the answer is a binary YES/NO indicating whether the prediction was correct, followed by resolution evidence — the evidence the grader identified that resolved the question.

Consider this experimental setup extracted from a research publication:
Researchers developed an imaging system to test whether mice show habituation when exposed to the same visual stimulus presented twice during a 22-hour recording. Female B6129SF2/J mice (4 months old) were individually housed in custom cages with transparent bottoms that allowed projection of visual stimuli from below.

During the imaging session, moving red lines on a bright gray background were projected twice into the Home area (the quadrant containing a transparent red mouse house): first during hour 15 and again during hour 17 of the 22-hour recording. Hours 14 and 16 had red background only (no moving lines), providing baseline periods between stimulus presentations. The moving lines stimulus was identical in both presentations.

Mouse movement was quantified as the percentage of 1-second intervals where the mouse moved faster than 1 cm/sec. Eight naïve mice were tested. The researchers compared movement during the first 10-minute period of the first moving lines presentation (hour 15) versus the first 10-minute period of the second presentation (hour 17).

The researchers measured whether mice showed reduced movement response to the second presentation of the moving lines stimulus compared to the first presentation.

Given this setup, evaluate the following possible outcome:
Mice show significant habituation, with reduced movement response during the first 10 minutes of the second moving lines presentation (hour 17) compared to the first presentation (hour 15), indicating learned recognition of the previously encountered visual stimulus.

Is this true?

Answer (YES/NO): NO